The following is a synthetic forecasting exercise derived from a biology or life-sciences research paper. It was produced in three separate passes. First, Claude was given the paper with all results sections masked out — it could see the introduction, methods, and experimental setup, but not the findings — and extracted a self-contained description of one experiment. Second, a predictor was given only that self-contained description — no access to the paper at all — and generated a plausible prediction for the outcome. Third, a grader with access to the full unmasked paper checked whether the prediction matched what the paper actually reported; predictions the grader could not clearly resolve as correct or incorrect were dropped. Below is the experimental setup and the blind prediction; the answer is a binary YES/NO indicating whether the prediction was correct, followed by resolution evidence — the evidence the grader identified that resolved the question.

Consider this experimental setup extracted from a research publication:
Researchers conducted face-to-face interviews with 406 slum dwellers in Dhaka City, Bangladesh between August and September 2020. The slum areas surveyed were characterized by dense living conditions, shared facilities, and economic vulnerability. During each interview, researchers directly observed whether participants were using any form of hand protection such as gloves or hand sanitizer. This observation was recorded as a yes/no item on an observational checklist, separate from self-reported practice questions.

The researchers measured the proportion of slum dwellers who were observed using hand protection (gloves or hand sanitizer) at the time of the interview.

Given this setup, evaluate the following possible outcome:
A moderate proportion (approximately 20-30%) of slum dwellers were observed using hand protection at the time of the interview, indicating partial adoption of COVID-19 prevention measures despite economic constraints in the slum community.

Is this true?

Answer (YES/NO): NO